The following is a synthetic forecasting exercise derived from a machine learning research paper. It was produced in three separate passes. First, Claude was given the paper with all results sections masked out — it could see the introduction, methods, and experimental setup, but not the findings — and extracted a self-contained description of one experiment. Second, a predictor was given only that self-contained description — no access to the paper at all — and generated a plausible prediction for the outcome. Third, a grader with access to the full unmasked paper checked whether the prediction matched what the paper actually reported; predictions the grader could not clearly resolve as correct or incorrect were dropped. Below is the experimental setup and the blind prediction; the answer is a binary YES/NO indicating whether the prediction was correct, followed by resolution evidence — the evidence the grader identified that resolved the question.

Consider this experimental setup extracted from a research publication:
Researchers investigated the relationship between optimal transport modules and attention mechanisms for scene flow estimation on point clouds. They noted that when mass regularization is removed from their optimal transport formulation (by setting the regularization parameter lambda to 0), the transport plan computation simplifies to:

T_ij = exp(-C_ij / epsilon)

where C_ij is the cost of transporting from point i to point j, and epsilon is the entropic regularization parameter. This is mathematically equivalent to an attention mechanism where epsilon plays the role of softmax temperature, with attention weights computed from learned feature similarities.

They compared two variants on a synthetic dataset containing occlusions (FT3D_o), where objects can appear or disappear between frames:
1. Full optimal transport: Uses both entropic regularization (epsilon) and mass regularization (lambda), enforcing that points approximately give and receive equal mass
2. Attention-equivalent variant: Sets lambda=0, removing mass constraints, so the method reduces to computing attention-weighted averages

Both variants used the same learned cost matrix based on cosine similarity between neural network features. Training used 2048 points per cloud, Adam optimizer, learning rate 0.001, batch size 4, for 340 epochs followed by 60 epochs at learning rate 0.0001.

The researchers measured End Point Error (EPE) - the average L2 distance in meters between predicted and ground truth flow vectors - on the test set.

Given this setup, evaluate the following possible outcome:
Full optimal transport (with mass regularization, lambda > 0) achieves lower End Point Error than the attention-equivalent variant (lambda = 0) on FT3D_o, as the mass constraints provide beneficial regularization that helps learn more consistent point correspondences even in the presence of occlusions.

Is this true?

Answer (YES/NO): YES